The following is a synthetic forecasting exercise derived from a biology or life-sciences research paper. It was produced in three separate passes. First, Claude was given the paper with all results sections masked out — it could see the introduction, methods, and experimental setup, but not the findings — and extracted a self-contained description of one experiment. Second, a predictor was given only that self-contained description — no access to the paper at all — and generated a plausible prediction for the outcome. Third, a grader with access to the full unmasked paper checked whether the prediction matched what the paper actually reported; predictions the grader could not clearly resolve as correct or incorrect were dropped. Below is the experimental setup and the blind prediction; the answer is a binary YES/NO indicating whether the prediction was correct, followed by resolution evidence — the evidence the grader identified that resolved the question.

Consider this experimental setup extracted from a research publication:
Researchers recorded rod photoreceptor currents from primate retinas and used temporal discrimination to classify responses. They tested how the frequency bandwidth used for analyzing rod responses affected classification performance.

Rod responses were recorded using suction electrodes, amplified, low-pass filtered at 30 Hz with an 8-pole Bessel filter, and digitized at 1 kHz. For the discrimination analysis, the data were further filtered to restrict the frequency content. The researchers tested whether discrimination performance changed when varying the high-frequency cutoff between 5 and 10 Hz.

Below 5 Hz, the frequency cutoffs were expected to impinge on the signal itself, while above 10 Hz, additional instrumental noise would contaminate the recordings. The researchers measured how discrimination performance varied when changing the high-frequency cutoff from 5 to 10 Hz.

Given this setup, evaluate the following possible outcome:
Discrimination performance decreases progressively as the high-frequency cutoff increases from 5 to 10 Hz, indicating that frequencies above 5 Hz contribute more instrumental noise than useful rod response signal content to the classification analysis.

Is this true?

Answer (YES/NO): NO